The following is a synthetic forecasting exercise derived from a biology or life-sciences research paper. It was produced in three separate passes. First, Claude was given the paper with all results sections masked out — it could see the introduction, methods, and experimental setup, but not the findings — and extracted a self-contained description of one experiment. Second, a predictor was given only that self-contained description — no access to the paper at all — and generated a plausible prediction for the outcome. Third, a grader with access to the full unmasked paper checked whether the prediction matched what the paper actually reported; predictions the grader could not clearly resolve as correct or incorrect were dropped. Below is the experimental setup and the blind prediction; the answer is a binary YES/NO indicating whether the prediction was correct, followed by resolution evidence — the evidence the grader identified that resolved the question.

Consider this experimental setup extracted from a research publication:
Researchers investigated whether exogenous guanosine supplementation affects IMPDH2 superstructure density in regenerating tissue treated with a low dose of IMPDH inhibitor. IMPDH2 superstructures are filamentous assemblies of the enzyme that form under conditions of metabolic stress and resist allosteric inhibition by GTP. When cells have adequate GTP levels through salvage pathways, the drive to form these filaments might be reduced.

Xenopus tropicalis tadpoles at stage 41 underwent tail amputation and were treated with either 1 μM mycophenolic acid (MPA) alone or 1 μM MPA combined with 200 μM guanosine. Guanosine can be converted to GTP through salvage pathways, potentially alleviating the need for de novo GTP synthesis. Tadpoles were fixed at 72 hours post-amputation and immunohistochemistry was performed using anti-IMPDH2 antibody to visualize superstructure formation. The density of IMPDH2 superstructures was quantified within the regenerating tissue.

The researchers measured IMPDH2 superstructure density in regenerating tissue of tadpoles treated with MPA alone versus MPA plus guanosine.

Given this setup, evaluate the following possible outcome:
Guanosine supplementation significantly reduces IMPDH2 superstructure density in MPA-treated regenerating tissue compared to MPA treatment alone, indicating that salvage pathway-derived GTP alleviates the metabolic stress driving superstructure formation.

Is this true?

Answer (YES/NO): YES